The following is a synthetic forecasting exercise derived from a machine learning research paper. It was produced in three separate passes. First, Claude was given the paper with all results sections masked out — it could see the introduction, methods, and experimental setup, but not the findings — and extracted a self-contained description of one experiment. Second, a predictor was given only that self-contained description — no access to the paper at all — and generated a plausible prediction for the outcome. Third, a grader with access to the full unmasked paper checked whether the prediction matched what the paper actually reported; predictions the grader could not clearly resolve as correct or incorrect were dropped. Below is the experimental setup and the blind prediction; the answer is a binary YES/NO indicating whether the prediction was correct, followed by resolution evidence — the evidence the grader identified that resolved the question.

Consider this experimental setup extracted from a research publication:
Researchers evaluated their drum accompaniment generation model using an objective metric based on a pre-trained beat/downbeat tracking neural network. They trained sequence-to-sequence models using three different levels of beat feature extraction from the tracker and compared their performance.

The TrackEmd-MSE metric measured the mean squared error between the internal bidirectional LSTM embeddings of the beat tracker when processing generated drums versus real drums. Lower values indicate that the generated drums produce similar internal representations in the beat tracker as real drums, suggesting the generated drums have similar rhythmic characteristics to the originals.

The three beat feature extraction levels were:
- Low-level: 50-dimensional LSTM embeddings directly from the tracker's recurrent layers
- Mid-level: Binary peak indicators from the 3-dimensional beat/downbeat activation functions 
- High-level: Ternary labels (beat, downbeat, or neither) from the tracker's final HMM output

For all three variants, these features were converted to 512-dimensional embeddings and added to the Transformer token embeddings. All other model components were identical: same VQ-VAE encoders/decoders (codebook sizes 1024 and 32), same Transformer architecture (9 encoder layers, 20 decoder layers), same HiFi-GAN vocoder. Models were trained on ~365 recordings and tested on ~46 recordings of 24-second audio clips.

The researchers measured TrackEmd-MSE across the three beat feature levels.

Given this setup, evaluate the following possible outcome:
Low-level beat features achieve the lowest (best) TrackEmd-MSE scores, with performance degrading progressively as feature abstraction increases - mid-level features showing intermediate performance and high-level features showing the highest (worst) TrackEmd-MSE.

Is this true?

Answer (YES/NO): YES